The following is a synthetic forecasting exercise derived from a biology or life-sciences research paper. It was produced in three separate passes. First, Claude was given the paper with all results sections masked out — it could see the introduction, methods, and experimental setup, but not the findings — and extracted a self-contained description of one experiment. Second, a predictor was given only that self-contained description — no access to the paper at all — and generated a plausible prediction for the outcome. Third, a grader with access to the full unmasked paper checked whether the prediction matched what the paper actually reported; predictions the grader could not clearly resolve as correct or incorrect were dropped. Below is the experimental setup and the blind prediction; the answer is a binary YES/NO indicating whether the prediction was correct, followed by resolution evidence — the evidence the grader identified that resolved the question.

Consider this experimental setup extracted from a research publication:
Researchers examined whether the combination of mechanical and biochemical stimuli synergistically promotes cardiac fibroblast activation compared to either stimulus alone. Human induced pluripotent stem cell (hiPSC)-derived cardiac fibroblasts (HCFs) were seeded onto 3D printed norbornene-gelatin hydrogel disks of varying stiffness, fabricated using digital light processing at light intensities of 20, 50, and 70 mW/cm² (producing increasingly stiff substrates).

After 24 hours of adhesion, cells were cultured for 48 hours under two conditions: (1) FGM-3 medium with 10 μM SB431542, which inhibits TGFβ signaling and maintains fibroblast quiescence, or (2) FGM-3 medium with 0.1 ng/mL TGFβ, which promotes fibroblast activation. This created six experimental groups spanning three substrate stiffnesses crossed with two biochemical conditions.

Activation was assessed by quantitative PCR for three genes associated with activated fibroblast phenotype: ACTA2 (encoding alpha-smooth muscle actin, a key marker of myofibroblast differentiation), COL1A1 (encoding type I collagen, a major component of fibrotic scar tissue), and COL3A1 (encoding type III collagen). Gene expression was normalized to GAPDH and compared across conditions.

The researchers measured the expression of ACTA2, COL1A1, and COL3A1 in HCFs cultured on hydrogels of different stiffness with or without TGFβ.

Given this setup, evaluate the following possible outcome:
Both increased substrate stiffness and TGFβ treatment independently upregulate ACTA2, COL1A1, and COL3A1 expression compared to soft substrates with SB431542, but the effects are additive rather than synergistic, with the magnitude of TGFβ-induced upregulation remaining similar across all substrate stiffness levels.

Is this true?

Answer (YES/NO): NO